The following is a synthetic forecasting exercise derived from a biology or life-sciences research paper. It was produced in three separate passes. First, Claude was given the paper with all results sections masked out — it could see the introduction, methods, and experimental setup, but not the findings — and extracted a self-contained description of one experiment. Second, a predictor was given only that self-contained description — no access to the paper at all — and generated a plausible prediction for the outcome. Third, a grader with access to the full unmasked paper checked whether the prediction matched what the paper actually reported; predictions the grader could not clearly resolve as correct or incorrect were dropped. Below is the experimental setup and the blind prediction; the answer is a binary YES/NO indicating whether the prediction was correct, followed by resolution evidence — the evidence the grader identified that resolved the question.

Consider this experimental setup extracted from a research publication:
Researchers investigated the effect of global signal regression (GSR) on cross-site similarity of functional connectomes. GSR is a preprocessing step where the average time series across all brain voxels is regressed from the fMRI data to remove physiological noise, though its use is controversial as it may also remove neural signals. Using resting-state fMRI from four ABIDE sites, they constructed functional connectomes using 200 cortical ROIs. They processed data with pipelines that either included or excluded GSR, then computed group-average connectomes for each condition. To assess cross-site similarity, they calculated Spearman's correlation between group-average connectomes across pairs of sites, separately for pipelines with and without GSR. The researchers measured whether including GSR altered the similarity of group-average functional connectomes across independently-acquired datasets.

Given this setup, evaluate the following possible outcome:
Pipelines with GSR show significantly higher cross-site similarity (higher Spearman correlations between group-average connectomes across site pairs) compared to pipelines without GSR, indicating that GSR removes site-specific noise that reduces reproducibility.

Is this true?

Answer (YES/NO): YES